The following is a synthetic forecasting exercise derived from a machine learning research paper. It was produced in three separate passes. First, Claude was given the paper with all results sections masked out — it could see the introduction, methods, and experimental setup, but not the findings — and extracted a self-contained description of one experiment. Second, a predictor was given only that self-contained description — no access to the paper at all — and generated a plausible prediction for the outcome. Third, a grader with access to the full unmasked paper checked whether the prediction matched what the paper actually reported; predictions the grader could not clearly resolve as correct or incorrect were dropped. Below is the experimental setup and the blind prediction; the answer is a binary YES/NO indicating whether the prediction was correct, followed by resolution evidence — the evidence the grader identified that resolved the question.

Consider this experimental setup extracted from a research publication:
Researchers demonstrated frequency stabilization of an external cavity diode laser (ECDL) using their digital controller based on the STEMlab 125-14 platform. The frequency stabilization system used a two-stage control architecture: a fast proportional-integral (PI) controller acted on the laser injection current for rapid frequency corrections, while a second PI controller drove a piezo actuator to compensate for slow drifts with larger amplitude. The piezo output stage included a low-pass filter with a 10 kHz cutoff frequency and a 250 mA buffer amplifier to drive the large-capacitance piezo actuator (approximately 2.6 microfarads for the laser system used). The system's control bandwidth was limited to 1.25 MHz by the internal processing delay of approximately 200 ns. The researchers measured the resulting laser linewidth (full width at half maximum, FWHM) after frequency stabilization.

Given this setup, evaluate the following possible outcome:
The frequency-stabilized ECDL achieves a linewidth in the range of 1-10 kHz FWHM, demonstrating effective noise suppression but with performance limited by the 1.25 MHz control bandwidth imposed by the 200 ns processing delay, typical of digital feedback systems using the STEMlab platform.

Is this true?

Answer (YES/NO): NO